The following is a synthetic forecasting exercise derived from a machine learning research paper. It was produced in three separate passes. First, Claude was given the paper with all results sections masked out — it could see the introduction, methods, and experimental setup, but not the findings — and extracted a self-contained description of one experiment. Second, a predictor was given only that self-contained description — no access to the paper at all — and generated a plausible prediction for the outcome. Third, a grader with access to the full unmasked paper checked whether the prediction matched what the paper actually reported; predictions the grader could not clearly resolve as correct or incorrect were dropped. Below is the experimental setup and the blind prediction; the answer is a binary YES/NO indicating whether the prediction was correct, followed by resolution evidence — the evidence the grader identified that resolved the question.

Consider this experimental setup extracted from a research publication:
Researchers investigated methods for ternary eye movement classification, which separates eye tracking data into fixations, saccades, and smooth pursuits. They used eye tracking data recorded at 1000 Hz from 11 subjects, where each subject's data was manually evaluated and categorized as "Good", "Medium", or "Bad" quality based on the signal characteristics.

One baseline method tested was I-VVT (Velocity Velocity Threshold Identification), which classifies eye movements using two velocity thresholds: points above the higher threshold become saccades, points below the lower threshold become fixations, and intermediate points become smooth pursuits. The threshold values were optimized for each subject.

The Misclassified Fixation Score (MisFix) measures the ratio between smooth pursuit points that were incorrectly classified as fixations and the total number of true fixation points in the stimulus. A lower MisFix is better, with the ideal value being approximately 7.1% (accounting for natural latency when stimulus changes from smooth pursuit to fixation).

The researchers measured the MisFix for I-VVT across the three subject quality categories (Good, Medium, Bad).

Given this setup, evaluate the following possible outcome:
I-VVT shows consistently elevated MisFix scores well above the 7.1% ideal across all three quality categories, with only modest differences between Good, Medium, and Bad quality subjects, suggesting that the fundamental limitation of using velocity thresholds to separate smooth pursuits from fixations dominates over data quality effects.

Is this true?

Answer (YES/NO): NO